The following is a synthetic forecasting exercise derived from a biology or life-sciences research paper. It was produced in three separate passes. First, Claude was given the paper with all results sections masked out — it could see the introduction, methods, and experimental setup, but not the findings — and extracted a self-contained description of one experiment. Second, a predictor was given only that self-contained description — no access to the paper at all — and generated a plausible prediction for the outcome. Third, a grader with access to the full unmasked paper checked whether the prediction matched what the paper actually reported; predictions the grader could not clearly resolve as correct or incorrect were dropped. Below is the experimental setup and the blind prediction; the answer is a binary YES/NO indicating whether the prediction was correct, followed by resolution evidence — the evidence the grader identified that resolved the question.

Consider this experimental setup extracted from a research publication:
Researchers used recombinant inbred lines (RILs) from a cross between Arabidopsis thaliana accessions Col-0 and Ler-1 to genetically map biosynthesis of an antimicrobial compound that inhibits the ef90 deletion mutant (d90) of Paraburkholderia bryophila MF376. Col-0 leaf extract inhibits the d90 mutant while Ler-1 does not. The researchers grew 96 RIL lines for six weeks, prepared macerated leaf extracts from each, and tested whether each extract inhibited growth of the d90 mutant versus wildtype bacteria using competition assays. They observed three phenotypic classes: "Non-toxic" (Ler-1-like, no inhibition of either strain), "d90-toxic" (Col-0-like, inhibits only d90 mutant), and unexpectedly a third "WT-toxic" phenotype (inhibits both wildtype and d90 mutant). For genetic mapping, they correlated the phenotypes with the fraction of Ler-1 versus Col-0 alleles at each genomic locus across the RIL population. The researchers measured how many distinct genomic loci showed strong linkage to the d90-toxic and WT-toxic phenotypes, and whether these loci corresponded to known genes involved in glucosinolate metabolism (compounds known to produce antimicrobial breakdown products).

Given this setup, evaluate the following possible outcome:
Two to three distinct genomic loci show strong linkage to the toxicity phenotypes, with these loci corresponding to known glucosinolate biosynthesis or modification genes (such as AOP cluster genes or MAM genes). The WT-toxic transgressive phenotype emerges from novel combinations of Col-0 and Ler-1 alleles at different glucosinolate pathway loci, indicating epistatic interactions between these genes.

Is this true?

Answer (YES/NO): YES